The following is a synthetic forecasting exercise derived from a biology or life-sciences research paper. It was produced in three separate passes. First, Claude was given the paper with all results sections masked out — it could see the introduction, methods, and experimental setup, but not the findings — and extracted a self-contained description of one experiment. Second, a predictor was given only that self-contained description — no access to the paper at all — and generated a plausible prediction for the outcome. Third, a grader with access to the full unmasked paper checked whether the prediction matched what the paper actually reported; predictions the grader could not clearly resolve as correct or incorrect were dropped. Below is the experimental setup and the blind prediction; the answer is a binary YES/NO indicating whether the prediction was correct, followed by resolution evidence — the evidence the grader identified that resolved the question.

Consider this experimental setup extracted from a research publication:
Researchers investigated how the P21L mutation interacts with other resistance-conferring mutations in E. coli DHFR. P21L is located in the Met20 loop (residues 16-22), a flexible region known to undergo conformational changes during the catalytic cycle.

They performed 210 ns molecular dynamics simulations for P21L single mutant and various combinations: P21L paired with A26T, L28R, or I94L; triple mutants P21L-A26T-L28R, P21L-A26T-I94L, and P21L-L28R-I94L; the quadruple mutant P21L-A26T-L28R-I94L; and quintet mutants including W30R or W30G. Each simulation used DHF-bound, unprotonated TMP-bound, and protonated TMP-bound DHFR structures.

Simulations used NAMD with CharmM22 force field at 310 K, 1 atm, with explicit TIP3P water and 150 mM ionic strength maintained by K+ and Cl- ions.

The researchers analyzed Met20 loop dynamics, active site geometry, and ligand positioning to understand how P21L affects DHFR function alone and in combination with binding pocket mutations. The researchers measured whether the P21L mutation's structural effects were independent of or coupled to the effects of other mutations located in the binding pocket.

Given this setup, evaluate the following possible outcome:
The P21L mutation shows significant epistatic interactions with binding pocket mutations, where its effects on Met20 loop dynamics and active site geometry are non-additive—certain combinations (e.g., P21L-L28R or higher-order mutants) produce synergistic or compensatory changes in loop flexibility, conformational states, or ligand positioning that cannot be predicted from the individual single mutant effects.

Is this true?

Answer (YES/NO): YES